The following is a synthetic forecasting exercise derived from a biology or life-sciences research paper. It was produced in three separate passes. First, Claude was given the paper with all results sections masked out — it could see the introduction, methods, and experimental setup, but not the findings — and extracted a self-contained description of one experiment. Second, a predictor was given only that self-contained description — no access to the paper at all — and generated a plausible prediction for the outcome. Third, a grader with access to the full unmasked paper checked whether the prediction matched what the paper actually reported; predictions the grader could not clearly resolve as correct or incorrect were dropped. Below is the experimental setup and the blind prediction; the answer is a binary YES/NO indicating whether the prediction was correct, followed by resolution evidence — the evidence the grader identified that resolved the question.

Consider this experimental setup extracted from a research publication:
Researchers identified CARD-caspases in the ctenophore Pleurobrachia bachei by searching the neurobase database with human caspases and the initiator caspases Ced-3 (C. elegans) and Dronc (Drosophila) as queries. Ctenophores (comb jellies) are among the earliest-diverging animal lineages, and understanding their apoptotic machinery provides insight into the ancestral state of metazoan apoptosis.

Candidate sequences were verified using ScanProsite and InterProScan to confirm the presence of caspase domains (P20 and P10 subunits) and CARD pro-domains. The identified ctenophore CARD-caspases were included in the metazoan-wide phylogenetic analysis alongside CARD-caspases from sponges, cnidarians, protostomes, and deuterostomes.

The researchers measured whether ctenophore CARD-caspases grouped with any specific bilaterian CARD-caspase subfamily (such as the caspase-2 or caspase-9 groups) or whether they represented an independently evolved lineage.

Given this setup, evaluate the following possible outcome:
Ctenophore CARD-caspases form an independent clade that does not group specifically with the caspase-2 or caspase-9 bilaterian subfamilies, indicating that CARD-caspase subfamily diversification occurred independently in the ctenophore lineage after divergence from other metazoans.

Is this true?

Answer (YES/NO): NO